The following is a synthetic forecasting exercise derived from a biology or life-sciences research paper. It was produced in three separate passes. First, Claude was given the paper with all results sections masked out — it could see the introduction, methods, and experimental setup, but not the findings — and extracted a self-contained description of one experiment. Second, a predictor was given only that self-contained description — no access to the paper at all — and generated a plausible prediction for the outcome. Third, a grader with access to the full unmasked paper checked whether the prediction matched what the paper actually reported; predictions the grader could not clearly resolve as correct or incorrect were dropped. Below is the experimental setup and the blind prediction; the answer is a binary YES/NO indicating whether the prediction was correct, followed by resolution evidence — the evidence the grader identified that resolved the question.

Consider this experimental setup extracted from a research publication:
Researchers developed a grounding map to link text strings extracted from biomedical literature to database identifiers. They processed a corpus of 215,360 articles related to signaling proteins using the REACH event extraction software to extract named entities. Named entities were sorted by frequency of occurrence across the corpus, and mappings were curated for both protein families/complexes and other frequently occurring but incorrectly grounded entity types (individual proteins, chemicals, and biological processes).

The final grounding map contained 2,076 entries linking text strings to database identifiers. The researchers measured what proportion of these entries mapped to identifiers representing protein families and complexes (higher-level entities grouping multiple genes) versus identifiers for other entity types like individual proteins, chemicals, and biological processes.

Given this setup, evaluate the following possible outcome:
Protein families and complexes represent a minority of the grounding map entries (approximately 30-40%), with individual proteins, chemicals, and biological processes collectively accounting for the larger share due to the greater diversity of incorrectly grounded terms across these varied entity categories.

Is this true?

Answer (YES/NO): NO